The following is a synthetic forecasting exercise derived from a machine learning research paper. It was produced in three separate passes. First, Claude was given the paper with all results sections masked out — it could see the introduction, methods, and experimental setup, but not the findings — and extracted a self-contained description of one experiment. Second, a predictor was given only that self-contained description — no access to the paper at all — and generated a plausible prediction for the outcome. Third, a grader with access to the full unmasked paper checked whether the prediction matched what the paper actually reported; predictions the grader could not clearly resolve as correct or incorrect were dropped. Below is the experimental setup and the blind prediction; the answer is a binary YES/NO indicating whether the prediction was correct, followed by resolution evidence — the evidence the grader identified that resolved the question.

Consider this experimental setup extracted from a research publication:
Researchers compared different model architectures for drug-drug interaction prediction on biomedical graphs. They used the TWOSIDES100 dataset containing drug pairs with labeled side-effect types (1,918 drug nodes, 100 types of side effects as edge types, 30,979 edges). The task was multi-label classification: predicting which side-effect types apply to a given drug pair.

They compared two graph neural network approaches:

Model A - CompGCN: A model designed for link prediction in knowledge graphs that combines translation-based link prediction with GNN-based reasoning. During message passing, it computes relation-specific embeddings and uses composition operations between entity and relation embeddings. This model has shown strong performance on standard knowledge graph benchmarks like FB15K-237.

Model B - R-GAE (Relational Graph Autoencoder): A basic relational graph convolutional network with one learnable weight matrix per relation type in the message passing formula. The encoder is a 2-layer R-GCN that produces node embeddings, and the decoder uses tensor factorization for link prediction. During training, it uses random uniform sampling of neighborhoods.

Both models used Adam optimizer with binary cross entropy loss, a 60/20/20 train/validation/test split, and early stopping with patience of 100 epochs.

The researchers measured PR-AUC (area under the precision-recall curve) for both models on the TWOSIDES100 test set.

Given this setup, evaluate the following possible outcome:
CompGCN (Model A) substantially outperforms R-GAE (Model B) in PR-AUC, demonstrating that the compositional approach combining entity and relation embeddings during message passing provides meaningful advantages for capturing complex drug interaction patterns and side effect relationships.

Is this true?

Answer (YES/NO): NO